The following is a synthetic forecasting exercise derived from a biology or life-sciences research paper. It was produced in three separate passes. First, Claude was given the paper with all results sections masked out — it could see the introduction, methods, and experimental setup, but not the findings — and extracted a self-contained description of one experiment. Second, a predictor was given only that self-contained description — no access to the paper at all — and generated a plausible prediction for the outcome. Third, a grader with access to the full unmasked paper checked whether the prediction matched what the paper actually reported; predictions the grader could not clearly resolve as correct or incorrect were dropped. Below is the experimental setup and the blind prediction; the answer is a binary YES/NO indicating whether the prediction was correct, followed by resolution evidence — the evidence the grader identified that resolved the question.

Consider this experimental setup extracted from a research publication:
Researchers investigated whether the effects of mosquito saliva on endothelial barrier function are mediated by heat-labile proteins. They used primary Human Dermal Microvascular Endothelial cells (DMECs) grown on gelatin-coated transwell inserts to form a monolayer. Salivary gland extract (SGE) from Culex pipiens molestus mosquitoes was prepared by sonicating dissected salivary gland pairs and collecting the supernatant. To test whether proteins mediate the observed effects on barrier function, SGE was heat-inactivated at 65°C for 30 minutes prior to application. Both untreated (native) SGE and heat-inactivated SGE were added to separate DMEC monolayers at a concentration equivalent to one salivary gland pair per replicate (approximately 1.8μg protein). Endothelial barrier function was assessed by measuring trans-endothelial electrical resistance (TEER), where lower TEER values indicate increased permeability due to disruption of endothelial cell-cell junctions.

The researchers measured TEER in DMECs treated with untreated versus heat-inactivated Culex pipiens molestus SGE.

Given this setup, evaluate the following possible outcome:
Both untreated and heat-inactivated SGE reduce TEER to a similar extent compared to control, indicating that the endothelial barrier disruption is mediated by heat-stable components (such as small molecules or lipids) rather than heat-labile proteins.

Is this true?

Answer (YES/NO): NO